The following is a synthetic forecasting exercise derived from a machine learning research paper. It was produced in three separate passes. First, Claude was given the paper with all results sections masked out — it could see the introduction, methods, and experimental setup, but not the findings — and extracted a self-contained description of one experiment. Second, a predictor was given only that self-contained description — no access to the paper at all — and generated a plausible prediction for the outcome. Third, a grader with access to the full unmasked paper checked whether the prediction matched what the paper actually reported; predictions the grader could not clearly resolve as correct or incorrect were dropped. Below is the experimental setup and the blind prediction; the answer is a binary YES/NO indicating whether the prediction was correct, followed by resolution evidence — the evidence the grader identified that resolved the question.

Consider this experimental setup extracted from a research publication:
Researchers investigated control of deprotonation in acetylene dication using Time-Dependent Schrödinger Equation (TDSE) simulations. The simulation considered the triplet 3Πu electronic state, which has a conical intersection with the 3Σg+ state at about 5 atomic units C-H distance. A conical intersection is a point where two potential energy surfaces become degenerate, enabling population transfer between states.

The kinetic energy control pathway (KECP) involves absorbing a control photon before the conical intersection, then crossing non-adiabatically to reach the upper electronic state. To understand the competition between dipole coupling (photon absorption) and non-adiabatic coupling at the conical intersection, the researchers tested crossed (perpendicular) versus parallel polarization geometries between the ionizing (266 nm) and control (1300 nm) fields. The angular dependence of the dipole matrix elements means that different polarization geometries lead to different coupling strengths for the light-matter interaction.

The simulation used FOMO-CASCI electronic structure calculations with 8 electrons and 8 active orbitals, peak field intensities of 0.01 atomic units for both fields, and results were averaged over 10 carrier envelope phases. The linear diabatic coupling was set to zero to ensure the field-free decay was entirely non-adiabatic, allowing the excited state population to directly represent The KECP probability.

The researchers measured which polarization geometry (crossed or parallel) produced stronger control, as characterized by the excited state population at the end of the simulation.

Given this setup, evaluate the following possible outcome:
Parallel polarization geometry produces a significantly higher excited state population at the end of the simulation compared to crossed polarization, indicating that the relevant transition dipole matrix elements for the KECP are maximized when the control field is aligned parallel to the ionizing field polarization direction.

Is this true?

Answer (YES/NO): NO